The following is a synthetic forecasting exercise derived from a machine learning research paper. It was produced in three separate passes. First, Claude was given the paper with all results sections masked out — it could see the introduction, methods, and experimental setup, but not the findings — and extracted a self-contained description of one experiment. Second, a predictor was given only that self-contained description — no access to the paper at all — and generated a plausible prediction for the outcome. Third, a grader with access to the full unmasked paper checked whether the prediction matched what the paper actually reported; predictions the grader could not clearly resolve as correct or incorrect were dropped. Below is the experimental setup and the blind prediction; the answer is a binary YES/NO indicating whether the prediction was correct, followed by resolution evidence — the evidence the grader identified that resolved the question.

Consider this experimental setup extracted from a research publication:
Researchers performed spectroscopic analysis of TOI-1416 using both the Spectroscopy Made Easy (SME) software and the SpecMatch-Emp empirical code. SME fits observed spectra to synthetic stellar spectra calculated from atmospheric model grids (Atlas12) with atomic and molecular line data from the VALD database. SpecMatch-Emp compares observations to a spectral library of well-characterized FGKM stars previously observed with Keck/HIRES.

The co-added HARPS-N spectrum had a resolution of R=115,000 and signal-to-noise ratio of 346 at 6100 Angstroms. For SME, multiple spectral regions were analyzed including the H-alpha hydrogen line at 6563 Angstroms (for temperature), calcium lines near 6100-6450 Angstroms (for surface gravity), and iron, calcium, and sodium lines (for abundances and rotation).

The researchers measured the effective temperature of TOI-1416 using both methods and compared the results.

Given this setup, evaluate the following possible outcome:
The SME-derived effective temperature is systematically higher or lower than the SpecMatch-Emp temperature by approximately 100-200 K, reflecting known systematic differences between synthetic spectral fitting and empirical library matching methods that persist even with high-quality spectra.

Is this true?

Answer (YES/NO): NO